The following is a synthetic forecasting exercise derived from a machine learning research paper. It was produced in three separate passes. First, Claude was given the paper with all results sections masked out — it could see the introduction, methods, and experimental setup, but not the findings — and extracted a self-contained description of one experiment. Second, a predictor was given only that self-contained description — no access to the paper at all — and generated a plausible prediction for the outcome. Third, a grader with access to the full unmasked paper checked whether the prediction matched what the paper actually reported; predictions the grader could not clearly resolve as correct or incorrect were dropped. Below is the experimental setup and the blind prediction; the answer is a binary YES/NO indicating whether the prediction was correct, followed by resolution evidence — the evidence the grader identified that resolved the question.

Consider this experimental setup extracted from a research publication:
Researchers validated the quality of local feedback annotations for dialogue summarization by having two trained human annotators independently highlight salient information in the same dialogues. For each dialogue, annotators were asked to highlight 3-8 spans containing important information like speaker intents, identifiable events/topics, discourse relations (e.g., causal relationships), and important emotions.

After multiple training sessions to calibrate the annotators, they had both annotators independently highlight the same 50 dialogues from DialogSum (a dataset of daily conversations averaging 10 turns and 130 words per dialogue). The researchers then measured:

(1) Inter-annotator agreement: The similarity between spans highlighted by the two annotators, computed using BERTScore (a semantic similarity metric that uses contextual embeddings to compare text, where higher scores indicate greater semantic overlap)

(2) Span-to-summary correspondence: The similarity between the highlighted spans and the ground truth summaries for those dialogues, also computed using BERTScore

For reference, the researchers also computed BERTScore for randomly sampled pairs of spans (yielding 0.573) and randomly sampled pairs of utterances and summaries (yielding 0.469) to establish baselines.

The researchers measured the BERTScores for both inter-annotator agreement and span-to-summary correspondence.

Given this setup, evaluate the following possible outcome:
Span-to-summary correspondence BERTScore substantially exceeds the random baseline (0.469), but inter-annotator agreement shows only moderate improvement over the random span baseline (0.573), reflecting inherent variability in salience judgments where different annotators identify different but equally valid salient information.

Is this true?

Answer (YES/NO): NO